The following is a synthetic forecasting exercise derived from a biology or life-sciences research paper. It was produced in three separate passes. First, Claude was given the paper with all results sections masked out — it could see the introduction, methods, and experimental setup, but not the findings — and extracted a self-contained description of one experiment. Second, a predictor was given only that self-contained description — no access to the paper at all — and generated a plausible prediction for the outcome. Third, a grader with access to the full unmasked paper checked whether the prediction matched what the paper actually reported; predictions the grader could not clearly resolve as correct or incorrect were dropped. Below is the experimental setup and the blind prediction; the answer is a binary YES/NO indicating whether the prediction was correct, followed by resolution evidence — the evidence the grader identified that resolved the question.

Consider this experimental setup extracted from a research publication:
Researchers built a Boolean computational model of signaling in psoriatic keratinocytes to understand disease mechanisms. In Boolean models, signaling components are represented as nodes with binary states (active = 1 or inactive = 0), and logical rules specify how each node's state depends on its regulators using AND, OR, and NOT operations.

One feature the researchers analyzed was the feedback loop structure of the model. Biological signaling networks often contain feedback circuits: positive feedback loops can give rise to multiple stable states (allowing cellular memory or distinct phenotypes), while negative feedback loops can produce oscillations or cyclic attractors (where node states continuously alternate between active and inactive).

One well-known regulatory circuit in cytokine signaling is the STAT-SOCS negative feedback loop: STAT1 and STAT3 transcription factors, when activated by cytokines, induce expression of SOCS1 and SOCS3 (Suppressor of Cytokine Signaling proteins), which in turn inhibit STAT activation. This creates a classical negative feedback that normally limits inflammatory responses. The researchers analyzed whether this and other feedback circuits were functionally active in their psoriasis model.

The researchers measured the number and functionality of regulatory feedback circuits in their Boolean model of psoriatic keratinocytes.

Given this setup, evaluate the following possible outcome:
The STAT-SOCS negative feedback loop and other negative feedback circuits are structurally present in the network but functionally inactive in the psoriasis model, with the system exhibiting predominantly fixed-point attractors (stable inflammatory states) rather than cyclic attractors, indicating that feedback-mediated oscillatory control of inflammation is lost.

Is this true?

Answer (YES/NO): NO